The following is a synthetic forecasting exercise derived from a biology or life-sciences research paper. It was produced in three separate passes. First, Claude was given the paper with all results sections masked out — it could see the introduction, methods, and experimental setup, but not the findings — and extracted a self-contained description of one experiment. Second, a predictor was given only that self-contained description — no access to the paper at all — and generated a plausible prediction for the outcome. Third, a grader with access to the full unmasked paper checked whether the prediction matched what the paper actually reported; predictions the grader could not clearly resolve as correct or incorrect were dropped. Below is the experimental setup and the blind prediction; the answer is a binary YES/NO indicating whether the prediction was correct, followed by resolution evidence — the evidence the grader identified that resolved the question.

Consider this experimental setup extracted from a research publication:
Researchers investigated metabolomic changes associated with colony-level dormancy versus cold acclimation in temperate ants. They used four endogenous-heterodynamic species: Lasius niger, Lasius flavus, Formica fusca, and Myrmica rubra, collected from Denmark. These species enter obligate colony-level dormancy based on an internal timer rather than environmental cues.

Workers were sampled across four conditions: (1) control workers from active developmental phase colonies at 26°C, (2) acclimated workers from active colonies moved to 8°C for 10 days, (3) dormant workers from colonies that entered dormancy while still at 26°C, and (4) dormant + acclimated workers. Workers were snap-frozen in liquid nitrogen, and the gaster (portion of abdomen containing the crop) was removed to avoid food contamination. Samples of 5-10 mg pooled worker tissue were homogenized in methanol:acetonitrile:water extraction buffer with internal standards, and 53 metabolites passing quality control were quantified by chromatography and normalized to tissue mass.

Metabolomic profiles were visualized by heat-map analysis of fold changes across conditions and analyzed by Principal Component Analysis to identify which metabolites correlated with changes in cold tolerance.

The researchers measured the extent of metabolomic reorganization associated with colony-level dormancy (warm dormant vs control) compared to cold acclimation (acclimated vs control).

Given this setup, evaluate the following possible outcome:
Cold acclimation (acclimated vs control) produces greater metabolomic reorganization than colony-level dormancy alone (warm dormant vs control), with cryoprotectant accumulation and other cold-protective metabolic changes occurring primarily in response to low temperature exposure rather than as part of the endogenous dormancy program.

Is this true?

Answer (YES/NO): YES